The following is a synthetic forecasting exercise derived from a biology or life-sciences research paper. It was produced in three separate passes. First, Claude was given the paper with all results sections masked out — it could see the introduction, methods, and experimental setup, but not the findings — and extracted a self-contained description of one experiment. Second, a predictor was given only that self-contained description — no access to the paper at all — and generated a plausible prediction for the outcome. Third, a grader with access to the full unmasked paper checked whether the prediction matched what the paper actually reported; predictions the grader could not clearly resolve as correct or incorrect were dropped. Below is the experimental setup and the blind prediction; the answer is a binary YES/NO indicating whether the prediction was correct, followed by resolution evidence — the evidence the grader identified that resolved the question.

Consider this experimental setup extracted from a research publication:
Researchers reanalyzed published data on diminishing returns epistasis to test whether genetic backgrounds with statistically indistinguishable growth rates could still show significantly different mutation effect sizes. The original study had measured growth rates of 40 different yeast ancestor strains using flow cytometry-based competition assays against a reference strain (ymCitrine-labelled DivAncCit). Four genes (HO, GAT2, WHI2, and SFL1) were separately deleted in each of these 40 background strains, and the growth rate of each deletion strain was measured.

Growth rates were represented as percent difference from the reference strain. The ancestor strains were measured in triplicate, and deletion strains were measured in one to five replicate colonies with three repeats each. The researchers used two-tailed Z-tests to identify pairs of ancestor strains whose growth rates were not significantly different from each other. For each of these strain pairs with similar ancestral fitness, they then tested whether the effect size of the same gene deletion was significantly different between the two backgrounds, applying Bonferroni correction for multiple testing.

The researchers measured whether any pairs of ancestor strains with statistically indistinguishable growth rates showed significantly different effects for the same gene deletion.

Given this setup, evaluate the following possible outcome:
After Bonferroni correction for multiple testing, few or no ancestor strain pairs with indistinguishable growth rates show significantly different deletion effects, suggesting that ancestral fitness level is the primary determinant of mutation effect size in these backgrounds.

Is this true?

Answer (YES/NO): NO